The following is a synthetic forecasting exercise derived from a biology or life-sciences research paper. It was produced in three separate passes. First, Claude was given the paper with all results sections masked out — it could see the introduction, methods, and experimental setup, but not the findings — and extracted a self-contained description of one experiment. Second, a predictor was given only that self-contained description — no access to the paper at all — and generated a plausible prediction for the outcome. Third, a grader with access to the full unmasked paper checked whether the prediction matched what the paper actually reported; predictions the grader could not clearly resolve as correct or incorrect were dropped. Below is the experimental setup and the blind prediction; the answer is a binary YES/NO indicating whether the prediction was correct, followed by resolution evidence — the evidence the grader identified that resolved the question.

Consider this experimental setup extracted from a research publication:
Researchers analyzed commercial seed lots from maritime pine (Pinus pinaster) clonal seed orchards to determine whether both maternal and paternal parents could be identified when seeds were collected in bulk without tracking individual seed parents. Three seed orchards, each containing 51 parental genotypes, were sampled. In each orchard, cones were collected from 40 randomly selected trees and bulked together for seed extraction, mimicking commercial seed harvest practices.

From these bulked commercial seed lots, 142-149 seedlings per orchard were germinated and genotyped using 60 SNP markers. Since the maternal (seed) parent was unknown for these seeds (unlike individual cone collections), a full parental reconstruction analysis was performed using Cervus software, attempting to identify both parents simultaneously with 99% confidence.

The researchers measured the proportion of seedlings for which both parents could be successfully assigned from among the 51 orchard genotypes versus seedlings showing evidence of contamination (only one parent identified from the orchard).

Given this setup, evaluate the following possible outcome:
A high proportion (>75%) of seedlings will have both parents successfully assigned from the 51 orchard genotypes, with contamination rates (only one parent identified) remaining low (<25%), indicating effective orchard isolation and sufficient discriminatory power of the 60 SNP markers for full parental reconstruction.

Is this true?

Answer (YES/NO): NO